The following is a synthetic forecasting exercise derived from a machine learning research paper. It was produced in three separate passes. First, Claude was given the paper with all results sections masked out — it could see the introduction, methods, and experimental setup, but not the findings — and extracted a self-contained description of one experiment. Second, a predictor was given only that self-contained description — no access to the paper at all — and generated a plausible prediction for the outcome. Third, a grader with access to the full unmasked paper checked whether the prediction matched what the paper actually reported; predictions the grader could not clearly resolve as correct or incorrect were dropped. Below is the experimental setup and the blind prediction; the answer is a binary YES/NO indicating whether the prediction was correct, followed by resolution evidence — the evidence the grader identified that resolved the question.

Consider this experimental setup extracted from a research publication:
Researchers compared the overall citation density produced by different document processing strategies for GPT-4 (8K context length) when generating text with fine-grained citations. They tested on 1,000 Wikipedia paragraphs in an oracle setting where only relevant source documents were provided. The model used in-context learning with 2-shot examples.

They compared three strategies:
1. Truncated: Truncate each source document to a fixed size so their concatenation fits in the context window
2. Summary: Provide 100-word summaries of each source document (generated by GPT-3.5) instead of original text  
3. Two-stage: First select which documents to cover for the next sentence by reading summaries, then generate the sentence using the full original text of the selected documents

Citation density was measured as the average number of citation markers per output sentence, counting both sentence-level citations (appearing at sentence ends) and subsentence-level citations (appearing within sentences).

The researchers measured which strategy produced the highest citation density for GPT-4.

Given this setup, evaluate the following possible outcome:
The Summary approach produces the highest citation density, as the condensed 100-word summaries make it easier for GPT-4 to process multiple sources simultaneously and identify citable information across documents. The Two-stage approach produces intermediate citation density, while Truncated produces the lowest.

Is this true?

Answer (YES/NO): NO